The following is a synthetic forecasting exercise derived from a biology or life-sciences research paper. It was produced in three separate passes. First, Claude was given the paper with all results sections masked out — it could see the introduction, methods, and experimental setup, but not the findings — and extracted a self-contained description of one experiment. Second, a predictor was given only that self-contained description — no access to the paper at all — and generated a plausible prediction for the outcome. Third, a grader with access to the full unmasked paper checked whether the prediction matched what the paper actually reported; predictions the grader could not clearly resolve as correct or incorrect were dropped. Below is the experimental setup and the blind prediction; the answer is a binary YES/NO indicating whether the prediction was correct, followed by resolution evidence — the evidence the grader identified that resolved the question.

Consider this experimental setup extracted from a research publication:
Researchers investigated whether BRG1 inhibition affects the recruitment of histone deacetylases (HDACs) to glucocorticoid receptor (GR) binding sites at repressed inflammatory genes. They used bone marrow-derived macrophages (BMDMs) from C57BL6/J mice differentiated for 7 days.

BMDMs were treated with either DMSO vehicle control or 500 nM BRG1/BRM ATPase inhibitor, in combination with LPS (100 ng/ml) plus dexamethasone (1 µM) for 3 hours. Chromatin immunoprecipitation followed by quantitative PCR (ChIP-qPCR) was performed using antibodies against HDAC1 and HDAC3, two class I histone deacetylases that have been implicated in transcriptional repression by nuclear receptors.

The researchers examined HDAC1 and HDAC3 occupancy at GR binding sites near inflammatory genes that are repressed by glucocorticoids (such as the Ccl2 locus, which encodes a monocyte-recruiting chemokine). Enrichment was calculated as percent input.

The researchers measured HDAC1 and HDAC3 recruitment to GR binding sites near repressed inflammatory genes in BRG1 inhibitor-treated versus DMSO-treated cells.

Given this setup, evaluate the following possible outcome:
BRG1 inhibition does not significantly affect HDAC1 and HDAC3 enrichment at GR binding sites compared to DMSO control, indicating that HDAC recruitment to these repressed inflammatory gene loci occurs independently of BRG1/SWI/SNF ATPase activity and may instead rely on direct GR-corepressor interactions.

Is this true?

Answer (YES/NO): NO